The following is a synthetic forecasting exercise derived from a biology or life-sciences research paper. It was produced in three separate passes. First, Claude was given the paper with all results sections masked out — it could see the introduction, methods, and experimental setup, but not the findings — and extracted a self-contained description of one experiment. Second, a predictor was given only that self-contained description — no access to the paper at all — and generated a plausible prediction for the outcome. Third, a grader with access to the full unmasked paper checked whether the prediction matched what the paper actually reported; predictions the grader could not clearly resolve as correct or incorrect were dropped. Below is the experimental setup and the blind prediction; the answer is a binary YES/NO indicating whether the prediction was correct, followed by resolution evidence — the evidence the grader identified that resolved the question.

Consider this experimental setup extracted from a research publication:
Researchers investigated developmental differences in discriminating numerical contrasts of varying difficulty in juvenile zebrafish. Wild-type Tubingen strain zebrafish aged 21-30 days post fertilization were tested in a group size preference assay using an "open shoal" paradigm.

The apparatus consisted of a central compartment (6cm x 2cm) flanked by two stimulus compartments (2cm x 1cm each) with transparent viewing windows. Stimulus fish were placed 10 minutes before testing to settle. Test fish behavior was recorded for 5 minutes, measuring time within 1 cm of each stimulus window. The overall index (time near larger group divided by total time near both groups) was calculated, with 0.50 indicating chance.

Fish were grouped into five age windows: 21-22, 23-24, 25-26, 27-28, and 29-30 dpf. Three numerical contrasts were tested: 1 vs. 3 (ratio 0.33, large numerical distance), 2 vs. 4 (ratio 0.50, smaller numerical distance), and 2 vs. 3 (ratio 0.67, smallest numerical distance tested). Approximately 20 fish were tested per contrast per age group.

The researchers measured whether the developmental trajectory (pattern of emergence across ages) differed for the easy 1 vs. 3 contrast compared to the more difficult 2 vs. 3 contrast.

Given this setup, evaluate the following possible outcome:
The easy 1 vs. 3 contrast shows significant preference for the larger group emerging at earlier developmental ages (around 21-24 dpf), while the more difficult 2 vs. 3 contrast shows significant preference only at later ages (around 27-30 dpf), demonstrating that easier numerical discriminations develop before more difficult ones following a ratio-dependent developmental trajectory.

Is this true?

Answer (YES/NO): NO